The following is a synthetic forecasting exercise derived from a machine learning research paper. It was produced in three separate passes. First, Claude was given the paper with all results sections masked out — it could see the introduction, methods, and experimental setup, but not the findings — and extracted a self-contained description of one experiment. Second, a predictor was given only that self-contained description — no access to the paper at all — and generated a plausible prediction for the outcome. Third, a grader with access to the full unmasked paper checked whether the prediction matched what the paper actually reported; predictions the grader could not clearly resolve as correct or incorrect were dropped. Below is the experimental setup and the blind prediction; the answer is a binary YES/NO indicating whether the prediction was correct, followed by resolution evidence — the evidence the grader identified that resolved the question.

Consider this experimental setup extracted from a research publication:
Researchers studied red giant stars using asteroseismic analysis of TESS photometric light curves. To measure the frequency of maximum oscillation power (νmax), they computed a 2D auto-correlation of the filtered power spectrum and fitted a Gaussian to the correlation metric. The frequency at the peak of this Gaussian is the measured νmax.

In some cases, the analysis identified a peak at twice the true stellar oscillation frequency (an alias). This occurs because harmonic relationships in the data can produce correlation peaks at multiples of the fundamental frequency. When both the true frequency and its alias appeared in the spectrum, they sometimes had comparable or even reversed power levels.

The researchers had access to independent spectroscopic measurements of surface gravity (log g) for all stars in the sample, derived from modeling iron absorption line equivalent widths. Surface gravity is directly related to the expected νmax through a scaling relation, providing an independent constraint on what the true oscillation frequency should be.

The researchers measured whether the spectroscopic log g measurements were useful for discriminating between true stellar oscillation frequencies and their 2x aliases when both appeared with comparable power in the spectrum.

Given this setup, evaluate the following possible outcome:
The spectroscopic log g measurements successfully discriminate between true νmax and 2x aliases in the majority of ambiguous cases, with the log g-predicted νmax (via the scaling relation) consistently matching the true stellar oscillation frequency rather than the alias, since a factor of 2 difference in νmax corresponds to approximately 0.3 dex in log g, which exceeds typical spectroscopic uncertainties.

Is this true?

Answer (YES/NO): YES